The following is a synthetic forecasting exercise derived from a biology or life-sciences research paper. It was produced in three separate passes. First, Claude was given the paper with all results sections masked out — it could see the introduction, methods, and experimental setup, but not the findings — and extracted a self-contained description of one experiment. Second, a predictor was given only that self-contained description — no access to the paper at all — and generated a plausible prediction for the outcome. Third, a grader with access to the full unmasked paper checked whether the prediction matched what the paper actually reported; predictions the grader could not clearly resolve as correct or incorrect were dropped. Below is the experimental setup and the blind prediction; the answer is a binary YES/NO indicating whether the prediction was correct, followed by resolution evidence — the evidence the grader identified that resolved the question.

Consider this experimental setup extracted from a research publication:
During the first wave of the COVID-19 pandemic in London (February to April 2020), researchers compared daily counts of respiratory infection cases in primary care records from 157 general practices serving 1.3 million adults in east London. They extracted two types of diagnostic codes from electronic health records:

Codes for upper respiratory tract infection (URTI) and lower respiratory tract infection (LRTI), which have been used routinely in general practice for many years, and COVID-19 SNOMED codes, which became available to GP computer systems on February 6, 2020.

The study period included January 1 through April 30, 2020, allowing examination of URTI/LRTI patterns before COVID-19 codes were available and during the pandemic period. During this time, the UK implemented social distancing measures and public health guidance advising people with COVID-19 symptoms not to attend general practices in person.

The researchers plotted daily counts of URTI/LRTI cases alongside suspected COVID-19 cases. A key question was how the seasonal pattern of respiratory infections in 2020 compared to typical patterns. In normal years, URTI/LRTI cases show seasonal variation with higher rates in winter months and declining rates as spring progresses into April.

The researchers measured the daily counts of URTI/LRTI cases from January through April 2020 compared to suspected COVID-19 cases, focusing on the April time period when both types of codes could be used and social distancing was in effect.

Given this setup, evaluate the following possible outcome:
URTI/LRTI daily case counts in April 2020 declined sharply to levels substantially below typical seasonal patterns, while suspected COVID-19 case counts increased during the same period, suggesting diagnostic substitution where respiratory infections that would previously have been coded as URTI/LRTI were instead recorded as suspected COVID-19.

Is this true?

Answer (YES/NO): NO